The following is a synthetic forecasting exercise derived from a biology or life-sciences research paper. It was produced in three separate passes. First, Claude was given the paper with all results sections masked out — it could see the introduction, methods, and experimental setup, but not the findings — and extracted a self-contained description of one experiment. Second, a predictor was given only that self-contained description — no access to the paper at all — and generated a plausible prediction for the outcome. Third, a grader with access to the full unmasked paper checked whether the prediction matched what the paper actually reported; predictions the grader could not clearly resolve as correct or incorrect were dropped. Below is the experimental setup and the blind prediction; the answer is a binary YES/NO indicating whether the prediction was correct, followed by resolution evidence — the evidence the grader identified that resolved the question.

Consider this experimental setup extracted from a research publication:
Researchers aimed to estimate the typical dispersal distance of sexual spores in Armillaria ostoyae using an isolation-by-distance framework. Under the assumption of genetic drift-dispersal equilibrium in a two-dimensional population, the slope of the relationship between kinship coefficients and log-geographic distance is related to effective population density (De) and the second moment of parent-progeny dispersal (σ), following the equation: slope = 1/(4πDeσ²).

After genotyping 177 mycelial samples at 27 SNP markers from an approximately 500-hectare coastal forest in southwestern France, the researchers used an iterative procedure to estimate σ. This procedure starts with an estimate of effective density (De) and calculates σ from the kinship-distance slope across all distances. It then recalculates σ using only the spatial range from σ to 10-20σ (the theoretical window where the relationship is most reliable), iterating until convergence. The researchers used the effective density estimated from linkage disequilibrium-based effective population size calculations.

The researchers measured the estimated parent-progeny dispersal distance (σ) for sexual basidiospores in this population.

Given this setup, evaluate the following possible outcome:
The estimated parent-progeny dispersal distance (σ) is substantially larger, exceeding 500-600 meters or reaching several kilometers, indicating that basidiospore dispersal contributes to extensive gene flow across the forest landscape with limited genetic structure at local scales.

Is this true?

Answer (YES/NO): NO